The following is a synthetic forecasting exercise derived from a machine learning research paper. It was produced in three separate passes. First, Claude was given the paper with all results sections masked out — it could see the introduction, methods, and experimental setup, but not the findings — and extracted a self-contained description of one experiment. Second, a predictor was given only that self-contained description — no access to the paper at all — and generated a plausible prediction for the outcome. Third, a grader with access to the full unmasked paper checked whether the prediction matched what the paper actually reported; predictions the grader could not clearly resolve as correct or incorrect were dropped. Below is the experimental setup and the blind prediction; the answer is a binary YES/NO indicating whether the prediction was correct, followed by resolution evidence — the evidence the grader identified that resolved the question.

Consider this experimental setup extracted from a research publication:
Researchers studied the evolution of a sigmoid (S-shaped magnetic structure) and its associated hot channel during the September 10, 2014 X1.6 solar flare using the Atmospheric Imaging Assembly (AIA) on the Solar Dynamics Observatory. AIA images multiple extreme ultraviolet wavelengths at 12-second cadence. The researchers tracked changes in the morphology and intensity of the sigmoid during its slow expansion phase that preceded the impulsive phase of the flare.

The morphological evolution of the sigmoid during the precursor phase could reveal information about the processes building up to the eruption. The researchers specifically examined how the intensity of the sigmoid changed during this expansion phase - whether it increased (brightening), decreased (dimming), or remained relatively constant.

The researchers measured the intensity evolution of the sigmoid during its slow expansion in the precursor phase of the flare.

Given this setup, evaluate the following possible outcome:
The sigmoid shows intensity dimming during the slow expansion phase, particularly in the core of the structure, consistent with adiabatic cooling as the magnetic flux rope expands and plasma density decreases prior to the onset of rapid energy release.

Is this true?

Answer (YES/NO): NO